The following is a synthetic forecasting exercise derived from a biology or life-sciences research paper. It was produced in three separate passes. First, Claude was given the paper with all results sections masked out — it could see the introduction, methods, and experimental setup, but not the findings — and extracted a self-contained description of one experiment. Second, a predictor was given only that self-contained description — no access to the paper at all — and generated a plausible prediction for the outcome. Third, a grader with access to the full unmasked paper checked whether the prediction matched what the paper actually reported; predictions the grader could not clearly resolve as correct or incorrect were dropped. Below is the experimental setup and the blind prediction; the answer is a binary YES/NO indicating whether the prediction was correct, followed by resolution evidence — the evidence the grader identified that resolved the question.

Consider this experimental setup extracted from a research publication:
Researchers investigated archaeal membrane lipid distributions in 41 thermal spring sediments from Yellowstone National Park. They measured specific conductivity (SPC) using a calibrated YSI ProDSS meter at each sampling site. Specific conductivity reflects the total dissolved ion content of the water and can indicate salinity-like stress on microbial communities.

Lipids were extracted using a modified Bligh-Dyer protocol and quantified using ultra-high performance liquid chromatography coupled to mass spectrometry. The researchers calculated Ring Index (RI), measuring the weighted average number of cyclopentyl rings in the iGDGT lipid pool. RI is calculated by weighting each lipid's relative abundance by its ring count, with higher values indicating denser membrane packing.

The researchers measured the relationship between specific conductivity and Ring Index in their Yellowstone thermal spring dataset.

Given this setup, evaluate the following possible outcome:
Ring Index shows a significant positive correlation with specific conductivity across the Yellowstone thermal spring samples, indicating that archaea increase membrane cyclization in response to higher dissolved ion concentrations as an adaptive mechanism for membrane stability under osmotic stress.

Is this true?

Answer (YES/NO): NO